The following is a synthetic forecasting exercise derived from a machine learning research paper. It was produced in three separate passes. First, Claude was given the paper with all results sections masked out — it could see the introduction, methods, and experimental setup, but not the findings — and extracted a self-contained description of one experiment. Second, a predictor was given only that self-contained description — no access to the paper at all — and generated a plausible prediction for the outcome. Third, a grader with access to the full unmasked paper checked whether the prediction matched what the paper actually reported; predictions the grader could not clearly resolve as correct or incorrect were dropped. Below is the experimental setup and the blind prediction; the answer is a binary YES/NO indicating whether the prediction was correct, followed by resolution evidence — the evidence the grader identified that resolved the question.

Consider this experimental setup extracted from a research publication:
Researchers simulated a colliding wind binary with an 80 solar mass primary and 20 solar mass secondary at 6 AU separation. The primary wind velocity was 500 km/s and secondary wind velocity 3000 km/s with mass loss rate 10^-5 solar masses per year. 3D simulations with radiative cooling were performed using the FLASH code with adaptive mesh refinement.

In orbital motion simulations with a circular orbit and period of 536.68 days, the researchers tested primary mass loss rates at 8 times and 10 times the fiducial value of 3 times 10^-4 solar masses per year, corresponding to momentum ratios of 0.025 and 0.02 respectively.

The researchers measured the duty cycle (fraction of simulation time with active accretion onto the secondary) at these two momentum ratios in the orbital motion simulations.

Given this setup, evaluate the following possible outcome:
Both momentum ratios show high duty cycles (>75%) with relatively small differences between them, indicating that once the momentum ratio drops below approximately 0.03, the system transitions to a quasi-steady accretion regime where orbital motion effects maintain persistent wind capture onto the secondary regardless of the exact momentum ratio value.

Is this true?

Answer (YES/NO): NO